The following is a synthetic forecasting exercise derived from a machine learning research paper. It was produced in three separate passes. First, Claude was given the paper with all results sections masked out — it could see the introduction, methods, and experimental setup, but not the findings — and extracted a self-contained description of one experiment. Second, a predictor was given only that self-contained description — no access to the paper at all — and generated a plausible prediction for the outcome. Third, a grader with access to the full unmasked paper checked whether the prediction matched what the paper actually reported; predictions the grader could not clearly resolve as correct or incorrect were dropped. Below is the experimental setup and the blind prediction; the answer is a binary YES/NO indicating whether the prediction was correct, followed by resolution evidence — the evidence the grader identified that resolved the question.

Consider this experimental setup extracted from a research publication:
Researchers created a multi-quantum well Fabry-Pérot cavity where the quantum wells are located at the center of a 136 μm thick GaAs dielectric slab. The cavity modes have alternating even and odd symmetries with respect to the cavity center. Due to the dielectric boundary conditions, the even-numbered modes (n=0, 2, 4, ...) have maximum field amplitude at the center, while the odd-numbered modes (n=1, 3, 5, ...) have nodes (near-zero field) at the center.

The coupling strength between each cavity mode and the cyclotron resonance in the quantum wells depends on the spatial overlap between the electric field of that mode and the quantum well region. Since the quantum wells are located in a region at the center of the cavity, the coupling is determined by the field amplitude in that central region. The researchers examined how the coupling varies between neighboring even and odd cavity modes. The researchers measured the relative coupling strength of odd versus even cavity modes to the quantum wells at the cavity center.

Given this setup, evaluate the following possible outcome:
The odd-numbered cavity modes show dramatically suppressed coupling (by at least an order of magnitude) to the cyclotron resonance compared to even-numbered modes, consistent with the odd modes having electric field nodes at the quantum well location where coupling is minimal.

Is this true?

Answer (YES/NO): YES